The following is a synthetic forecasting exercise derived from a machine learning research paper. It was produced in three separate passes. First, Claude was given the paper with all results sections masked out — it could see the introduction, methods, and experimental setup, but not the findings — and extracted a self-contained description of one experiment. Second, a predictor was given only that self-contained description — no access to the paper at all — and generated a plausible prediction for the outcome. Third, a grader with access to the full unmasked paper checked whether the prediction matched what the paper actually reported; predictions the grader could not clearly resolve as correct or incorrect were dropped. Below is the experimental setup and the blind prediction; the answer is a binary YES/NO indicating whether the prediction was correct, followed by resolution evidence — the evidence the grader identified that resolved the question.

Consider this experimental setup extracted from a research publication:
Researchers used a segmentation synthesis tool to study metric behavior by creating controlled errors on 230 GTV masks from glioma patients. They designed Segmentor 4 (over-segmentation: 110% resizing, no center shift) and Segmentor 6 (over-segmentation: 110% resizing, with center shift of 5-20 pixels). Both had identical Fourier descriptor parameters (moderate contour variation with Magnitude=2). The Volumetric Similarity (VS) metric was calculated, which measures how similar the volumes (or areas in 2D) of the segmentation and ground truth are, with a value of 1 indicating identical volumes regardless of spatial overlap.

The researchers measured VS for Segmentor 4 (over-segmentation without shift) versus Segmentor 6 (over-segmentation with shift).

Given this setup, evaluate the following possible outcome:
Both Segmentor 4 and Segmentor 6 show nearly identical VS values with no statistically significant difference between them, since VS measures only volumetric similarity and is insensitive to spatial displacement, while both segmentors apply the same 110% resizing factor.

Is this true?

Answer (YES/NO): YES